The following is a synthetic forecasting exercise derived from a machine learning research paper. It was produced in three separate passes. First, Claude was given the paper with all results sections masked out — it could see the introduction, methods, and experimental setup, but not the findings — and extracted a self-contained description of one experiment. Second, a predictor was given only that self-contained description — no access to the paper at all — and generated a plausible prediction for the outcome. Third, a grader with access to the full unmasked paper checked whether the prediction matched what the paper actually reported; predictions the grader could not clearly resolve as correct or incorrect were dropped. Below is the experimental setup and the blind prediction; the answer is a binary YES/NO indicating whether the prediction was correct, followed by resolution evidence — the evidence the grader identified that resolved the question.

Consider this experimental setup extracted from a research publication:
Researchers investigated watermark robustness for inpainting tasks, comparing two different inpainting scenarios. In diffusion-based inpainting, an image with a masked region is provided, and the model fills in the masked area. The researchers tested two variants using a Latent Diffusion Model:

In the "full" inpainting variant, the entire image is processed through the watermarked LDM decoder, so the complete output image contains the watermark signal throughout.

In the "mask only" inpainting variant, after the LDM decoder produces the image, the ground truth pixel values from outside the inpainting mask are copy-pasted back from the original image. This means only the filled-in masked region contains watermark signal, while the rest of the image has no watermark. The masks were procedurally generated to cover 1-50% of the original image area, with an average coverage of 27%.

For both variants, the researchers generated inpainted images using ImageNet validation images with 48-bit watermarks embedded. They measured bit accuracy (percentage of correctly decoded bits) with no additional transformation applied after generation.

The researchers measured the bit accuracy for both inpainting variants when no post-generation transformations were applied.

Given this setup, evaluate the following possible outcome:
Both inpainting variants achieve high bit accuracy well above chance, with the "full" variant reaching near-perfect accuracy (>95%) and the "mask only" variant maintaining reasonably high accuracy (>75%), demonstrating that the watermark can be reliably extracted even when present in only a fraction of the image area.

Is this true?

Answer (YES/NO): YES